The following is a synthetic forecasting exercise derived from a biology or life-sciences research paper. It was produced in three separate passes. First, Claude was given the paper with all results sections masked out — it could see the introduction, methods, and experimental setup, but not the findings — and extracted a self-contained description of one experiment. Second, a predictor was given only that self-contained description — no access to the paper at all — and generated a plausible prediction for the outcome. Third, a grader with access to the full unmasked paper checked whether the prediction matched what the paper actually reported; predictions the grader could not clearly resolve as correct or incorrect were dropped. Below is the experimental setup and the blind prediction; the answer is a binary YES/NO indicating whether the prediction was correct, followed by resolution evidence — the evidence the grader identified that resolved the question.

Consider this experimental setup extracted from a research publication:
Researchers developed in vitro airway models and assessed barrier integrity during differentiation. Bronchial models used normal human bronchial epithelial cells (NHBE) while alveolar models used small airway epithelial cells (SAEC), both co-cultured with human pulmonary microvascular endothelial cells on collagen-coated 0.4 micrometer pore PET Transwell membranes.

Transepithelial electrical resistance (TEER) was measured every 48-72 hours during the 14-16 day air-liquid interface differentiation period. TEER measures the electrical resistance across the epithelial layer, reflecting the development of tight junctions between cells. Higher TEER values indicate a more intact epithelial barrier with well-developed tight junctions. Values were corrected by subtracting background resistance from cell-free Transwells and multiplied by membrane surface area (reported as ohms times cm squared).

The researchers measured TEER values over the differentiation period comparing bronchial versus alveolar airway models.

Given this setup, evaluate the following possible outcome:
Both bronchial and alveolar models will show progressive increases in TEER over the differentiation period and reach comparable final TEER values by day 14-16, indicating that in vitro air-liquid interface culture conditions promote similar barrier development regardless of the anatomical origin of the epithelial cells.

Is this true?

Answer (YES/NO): YES